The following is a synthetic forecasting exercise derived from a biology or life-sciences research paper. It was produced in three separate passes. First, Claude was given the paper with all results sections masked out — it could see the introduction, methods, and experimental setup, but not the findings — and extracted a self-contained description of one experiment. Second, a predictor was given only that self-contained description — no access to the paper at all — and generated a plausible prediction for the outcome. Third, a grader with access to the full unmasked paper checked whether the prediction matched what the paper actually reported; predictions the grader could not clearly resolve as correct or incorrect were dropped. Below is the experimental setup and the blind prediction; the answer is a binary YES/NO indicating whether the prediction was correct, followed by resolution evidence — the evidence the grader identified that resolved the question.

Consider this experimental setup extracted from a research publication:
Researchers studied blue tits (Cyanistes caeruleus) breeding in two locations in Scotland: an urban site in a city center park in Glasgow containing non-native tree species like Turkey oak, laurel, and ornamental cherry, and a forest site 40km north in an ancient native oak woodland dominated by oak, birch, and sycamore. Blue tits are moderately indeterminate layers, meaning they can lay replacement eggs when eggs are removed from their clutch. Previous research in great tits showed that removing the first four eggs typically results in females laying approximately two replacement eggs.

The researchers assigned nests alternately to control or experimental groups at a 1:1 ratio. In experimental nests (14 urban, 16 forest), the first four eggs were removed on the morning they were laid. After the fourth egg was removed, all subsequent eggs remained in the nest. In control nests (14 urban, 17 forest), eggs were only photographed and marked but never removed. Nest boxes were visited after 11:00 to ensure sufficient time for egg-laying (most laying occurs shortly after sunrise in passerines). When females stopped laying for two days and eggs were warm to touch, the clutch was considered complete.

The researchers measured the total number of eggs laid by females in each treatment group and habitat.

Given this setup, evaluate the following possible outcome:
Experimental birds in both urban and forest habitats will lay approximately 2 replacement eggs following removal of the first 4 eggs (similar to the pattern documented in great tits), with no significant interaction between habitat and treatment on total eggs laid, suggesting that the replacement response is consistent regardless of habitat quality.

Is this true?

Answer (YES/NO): NO